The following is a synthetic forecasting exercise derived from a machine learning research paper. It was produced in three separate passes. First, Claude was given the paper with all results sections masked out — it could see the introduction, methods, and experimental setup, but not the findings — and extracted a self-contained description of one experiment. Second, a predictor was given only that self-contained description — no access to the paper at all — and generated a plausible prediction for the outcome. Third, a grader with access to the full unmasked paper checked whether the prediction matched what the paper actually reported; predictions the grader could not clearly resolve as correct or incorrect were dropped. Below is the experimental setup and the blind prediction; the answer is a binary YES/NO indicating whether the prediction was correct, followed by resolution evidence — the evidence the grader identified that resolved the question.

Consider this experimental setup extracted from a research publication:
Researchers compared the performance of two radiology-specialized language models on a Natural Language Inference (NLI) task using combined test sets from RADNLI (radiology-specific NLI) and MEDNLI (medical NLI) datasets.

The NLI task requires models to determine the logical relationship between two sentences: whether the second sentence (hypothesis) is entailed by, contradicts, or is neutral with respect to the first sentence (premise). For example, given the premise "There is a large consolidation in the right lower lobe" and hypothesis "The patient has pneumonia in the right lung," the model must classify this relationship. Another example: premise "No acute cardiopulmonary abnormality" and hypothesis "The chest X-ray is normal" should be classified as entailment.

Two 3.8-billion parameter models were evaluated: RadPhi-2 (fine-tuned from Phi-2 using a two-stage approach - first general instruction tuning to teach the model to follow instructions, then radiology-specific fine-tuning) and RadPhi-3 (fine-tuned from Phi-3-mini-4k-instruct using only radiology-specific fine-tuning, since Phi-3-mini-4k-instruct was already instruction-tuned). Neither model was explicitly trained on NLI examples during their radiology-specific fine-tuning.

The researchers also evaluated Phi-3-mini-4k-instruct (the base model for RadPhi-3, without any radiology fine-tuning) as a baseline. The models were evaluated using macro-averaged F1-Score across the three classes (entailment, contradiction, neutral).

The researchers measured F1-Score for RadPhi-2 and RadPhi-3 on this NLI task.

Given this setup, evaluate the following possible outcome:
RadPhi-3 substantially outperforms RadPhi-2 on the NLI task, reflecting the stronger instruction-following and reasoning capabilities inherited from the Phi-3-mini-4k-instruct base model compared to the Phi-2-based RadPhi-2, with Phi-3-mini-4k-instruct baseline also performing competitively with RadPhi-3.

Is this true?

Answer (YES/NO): NO